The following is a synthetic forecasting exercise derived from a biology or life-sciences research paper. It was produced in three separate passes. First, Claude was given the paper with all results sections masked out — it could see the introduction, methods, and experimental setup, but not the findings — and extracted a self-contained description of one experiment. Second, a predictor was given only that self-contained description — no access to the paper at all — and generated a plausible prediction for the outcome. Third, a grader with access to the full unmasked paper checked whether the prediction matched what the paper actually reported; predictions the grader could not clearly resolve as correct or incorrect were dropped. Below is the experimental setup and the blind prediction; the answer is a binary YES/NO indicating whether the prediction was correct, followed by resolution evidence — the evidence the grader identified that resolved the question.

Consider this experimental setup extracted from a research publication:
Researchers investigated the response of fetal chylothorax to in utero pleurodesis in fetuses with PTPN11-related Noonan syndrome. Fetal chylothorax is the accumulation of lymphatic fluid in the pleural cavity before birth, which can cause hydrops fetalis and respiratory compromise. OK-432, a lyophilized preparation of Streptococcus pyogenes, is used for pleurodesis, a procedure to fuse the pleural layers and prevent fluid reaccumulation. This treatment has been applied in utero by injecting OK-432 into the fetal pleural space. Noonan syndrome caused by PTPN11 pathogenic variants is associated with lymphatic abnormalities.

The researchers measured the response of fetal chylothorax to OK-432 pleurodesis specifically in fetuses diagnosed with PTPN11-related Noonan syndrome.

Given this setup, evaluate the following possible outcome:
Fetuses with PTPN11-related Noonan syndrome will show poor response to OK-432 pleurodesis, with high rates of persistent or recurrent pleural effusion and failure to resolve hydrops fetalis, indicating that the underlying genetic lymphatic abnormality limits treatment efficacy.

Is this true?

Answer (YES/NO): YES